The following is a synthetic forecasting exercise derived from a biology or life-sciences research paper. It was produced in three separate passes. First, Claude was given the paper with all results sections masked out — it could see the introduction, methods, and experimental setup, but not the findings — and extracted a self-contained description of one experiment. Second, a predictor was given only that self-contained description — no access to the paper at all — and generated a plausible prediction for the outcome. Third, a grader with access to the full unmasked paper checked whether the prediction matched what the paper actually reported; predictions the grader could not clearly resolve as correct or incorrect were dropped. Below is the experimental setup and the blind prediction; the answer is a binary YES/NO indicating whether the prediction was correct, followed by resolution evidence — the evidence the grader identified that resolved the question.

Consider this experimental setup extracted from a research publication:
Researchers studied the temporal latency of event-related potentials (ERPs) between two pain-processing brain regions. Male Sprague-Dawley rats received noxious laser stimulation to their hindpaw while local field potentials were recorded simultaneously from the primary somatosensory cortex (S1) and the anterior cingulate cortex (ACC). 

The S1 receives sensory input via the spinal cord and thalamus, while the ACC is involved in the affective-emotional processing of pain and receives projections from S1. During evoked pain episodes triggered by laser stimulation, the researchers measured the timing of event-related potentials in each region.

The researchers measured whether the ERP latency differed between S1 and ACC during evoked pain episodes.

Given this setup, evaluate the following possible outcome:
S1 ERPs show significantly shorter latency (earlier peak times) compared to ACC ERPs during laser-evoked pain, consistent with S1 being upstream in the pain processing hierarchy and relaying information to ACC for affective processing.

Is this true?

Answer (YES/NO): YES